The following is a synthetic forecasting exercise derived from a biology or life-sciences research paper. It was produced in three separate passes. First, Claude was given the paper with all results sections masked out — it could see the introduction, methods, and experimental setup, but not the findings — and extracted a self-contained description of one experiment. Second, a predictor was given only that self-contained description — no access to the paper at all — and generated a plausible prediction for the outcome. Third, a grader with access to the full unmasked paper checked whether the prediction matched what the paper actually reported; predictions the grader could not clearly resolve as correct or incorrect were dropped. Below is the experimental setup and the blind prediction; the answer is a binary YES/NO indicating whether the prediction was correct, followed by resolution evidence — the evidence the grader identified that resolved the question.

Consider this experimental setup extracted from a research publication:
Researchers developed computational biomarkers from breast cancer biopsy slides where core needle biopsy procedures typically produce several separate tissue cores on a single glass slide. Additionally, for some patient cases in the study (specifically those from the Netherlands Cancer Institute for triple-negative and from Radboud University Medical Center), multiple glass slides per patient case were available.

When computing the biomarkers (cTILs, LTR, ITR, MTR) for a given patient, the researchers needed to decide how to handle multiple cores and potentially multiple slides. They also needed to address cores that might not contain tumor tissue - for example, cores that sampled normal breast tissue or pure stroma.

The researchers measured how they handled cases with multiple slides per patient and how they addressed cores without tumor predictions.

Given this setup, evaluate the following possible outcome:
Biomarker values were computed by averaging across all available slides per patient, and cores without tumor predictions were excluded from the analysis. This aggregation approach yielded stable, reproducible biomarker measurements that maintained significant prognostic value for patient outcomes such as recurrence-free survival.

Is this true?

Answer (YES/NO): NO